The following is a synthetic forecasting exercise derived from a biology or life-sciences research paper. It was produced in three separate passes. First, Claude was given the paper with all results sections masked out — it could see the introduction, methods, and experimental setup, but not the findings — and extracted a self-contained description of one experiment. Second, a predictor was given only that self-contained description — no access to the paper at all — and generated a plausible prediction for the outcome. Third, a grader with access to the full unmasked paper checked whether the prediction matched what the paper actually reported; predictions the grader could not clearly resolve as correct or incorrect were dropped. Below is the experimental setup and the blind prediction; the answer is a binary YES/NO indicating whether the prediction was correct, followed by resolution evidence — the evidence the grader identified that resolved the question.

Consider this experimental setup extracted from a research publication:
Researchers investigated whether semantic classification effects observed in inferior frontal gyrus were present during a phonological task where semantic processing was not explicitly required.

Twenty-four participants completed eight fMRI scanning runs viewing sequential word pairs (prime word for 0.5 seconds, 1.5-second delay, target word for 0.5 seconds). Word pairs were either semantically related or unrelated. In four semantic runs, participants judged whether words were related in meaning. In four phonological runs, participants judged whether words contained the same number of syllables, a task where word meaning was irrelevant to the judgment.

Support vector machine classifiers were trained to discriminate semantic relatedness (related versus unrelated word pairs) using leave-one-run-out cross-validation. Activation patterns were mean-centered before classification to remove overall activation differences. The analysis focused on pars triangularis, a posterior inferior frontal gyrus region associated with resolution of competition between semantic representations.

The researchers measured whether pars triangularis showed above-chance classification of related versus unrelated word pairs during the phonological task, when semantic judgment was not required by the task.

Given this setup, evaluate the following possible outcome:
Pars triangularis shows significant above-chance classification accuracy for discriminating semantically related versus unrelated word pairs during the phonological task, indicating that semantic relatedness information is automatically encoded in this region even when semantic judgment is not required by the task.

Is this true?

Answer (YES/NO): NO